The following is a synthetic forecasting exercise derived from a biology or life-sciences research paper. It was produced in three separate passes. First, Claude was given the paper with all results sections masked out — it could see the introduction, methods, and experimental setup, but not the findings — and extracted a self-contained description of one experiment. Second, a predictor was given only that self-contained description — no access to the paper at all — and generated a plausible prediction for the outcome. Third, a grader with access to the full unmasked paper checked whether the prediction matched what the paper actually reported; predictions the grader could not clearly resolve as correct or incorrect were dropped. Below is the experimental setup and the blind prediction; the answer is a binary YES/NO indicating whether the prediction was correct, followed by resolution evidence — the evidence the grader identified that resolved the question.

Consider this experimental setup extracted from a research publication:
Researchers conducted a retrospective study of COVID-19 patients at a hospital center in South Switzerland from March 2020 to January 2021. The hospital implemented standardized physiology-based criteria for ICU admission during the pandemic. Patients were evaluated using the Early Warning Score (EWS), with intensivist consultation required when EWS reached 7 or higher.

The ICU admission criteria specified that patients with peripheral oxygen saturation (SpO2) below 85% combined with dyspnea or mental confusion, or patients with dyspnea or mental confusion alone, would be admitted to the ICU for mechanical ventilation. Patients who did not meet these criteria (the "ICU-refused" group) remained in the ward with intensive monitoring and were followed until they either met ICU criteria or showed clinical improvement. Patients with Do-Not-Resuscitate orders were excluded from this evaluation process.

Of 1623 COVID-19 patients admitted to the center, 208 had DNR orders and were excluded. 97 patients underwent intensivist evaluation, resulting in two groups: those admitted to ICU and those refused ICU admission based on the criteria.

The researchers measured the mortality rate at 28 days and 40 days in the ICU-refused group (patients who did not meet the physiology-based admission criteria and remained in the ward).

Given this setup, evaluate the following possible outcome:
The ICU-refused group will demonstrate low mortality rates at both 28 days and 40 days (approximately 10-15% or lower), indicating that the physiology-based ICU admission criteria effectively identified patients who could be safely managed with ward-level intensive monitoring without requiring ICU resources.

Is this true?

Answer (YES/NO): YES